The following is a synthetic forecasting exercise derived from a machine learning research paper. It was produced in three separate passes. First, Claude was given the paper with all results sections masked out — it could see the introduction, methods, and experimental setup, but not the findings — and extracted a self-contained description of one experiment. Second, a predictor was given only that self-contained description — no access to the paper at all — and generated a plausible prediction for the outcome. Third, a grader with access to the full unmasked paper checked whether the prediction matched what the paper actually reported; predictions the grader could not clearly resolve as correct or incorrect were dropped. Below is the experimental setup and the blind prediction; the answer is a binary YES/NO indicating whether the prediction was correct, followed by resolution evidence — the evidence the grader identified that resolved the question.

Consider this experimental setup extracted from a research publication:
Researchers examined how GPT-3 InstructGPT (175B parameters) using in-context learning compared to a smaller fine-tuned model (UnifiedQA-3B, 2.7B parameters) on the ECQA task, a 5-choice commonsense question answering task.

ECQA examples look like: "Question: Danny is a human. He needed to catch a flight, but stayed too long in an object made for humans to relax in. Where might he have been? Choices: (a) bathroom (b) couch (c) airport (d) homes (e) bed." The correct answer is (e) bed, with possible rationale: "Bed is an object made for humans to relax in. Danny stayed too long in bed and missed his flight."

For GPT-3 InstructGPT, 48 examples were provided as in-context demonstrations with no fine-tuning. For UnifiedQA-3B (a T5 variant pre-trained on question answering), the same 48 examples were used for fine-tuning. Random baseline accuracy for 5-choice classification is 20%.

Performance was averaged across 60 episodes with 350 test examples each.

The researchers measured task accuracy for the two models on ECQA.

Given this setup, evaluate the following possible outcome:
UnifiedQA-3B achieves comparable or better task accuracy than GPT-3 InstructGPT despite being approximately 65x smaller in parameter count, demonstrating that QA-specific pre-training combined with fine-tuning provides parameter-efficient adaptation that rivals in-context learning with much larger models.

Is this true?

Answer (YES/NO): YES